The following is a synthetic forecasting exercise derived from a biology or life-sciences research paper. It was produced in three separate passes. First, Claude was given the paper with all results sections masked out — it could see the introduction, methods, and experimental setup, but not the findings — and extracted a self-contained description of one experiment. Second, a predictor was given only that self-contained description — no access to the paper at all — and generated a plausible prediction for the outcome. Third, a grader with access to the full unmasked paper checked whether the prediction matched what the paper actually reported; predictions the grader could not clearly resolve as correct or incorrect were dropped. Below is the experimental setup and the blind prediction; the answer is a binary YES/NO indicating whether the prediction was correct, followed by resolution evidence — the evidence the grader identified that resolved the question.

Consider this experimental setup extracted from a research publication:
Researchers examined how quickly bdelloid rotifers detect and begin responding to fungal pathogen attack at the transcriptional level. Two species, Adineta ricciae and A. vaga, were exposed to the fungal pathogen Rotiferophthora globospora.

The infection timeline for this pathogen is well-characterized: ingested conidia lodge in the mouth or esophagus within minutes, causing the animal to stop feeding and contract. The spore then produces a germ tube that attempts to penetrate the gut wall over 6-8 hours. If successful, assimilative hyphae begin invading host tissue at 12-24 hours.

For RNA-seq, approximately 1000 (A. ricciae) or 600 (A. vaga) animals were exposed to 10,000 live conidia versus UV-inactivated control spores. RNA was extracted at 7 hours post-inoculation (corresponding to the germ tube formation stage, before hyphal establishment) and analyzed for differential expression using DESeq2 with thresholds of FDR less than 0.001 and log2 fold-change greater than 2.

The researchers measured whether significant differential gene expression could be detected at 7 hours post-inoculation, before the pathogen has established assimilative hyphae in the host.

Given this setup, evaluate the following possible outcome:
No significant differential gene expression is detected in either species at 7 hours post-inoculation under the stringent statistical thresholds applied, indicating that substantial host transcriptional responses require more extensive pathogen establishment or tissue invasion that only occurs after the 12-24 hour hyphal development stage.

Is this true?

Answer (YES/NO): NO